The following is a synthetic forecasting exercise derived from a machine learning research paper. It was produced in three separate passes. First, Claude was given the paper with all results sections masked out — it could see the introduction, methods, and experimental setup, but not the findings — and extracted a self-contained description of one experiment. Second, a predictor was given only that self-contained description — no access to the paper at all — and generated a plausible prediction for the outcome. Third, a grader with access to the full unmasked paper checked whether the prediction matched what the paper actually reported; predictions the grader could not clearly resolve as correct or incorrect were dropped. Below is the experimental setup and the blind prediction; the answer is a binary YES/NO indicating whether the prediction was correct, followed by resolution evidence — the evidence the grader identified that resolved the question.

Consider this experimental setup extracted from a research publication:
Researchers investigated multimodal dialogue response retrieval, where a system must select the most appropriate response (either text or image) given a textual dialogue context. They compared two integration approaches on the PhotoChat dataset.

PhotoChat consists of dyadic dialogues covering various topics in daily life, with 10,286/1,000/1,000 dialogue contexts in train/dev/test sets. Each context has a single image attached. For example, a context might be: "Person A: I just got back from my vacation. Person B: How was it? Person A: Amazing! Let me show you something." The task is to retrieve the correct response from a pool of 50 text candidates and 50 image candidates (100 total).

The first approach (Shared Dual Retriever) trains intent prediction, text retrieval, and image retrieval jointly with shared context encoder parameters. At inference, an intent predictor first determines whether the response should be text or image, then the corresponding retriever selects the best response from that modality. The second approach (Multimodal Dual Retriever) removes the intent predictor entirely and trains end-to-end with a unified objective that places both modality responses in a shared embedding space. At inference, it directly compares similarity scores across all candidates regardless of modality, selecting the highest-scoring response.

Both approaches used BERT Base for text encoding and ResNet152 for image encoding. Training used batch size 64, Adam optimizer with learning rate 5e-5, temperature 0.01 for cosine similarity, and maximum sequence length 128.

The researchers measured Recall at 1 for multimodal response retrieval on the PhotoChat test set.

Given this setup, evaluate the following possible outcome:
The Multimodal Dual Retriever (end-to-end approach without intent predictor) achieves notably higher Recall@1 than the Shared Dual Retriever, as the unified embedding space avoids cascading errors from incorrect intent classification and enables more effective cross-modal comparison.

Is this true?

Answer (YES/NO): NO